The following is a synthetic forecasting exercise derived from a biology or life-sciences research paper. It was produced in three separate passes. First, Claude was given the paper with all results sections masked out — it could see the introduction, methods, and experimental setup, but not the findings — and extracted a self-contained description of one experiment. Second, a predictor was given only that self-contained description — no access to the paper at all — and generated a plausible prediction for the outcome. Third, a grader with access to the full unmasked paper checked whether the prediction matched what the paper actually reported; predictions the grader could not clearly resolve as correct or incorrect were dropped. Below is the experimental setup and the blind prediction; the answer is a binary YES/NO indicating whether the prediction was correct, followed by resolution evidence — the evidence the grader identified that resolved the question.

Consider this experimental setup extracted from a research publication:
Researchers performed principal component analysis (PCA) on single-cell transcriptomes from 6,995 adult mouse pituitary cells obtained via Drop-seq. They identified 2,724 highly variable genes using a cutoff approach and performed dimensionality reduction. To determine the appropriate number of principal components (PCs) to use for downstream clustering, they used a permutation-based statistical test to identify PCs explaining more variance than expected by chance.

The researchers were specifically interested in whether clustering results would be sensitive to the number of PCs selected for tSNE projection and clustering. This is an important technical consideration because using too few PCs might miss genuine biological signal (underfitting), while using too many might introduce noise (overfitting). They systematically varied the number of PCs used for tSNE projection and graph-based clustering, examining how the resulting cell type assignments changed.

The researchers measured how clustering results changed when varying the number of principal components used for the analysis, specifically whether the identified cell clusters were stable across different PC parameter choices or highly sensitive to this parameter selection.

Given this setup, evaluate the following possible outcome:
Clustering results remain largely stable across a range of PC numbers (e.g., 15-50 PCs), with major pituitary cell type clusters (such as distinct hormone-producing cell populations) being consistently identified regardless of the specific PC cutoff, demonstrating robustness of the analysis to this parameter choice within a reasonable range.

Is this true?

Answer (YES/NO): YES